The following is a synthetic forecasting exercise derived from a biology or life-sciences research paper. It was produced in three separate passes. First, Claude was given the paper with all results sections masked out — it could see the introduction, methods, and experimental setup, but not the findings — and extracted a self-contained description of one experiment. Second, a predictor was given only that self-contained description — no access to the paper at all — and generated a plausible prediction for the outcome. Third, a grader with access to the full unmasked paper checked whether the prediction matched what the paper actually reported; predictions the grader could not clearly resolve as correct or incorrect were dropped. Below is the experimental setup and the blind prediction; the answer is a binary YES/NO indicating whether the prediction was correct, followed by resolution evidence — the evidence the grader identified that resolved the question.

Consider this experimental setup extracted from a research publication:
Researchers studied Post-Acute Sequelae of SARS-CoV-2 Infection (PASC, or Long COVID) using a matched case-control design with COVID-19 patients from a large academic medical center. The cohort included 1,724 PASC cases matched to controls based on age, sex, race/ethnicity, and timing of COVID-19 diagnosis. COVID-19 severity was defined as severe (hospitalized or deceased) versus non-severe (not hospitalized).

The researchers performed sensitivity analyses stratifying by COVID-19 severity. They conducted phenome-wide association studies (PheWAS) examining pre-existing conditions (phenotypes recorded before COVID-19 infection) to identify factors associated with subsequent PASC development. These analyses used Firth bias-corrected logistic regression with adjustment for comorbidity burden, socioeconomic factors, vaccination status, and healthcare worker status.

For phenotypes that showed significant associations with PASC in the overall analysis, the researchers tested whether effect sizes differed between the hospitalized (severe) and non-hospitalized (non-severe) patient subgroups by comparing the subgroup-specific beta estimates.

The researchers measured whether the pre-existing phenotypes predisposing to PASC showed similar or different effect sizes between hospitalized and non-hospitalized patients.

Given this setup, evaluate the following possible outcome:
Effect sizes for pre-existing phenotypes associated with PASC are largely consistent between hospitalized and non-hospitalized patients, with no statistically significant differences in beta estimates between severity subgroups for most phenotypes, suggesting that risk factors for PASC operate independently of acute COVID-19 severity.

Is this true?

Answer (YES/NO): YES